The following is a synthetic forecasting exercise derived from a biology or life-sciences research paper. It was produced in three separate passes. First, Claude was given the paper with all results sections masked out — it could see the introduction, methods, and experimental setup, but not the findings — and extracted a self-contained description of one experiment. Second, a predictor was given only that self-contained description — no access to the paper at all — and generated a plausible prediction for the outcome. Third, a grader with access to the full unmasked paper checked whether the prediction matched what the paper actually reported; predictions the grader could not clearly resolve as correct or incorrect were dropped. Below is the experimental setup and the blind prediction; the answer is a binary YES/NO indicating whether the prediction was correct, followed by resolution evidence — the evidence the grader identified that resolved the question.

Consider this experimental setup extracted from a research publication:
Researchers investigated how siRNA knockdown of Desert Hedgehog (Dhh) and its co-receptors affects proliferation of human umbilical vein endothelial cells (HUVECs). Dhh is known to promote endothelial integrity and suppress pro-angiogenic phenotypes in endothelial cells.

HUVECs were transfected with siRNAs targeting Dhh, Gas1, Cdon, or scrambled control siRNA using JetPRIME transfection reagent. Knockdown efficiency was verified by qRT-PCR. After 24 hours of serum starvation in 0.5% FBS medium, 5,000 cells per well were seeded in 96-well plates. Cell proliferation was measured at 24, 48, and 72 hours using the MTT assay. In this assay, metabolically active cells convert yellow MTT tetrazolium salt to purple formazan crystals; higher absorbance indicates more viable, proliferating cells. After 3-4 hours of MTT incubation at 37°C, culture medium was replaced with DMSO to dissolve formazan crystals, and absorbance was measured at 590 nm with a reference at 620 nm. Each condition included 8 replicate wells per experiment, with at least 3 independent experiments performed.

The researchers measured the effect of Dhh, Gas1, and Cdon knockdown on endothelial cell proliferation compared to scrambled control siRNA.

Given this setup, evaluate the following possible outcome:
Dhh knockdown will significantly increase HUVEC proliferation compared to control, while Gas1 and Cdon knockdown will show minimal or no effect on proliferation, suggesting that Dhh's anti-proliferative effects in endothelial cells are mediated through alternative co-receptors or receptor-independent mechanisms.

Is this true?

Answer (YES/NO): NO